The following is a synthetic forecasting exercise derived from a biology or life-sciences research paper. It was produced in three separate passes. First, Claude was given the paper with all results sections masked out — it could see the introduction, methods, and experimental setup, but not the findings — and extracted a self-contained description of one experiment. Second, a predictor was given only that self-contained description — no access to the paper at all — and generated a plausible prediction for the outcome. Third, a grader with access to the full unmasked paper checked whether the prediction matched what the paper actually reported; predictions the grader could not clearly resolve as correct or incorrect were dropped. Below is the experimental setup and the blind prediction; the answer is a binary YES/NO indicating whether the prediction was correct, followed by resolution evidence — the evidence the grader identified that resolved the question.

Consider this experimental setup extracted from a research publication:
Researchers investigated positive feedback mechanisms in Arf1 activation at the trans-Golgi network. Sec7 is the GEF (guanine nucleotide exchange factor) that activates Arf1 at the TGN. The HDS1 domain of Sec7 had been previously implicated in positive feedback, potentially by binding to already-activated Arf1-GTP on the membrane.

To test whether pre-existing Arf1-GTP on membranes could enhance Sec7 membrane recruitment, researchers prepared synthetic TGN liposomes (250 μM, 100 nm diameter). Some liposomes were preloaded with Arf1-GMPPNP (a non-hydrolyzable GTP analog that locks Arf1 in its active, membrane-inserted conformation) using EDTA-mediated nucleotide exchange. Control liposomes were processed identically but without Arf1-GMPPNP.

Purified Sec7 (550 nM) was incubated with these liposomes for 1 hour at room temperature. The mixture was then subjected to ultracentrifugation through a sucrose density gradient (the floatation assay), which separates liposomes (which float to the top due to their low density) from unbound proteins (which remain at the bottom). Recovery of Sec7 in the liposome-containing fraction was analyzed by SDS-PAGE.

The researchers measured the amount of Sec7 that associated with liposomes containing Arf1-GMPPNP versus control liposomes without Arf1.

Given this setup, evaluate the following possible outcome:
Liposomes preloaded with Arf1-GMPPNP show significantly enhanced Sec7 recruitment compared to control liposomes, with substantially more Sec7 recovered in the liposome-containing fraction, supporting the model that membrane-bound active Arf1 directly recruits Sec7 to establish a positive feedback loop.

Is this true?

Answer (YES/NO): YES